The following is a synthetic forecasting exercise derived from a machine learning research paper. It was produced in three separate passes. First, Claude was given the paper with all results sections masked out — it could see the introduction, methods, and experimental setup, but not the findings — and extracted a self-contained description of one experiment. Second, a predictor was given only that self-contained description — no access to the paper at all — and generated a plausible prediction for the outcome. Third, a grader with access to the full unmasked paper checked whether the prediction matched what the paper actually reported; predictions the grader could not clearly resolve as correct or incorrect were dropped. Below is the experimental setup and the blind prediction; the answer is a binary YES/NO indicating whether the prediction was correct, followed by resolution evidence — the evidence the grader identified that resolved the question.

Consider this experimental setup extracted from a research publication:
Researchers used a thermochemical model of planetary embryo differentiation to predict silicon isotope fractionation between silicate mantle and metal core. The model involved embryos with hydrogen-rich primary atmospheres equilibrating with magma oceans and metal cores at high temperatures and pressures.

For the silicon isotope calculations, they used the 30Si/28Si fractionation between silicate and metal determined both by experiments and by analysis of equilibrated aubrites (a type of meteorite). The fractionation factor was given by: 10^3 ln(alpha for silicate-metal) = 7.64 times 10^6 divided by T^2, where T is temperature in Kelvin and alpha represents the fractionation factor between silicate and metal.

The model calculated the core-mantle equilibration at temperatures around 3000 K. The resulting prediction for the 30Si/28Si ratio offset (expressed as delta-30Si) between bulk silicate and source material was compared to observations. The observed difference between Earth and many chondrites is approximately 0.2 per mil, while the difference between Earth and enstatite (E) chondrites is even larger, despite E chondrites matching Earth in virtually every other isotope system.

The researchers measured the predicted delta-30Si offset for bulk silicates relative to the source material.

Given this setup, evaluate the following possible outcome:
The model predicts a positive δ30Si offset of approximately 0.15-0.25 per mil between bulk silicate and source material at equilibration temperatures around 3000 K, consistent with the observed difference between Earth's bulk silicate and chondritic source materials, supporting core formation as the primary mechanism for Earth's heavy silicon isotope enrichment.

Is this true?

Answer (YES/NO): NO